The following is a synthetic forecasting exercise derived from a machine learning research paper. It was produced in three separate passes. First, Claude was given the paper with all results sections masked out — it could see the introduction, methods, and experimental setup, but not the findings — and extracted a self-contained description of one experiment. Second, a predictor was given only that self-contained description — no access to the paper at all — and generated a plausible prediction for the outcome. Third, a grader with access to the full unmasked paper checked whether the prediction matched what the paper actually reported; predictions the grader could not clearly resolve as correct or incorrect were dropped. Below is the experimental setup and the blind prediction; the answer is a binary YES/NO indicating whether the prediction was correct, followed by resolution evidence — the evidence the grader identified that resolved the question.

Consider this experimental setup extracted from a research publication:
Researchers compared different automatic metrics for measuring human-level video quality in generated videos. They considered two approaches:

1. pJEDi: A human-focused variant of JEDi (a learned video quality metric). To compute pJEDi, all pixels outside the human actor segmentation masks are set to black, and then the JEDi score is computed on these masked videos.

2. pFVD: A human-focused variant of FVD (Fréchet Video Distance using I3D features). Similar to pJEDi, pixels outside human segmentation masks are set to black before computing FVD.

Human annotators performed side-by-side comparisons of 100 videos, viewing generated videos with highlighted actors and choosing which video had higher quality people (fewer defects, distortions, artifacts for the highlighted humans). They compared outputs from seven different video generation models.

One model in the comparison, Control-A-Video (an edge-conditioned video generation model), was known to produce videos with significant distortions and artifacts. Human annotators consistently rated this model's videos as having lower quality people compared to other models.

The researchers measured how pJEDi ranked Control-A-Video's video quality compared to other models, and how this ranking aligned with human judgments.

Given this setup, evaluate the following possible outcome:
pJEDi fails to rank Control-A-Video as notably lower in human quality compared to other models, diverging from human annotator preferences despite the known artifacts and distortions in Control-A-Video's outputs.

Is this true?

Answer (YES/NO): YES